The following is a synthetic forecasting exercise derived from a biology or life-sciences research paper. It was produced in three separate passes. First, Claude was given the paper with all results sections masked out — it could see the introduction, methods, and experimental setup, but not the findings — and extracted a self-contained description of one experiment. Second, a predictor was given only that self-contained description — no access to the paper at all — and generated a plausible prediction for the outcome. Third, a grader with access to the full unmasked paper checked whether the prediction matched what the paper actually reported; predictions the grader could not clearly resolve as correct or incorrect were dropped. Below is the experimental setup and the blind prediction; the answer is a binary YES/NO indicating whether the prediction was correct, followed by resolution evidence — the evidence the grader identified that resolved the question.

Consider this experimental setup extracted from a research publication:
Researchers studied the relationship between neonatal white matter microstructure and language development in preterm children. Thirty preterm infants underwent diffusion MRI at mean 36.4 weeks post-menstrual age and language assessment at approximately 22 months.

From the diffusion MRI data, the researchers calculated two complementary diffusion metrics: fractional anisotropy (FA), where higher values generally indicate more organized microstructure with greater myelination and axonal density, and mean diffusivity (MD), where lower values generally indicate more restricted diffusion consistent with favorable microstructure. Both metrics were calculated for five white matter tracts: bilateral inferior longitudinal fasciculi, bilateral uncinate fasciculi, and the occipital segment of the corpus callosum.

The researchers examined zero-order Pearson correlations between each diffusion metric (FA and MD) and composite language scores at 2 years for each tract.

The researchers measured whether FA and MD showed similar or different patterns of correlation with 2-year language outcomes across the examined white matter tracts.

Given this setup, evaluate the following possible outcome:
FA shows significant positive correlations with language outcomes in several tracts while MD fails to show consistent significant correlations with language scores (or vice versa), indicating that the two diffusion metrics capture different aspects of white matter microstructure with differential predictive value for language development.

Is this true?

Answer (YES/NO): NO